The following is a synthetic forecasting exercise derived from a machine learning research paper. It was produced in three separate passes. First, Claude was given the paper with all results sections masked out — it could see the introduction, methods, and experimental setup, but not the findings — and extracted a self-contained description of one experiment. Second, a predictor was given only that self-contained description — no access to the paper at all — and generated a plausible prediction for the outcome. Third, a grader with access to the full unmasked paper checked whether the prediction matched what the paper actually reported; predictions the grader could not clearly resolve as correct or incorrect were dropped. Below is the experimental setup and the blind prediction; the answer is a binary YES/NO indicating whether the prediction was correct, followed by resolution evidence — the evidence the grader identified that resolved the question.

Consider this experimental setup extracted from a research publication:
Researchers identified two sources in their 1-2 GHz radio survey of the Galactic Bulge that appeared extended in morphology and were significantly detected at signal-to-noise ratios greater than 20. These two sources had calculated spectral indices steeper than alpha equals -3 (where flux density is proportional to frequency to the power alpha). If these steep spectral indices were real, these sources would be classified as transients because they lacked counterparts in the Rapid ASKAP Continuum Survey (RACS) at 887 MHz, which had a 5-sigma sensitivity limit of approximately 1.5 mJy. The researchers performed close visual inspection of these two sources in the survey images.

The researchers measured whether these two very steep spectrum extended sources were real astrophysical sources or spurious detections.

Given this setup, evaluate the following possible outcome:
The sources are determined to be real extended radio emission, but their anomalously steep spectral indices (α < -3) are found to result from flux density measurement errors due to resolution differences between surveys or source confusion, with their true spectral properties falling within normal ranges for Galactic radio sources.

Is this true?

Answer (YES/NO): NO